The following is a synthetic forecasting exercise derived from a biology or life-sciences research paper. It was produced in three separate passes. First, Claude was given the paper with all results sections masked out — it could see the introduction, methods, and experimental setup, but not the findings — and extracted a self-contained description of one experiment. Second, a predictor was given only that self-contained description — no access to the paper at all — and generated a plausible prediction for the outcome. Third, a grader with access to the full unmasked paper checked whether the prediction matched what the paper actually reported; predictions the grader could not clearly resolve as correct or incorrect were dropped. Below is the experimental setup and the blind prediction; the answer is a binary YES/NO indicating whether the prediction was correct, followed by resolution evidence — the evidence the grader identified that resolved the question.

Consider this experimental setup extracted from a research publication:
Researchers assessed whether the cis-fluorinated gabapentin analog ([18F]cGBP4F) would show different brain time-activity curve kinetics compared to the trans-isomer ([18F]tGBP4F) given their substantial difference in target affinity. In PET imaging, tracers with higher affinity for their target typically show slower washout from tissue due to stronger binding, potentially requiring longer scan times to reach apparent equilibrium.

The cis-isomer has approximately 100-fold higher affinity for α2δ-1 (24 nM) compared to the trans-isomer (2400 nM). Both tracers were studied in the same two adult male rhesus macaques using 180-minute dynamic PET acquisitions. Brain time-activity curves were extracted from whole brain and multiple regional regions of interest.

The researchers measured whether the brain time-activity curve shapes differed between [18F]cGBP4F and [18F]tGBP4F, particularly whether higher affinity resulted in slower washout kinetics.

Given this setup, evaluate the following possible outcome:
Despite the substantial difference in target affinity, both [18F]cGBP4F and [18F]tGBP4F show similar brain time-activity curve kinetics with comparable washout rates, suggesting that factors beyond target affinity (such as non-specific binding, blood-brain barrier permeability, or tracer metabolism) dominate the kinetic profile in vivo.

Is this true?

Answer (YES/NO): YES